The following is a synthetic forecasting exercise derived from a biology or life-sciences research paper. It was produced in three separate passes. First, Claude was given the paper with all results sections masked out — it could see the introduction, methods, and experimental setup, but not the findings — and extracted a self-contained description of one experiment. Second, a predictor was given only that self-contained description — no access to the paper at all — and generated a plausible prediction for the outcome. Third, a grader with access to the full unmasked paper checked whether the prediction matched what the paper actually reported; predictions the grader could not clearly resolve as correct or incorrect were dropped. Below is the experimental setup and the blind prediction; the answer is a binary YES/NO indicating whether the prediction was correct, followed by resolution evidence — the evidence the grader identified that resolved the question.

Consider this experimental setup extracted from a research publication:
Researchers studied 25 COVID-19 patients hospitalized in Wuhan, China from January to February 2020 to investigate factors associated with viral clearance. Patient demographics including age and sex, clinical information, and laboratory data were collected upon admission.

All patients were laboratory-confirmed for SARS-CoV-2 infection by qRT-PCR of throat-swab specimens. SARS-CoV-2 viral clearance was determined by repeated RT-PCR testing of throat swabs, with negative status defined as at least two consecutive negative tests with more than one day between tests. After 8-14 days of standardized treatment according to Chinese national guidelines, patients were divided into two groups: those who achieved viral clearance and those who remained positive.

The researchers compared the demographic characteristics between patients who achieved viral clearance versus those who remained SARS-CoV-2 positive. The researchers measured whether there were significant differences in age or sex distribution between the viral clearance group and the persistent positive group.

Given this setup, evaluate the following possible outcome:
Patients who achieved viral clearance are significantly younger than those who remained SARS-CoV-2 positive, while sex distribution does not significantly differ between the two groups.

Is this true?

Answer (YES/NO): YES